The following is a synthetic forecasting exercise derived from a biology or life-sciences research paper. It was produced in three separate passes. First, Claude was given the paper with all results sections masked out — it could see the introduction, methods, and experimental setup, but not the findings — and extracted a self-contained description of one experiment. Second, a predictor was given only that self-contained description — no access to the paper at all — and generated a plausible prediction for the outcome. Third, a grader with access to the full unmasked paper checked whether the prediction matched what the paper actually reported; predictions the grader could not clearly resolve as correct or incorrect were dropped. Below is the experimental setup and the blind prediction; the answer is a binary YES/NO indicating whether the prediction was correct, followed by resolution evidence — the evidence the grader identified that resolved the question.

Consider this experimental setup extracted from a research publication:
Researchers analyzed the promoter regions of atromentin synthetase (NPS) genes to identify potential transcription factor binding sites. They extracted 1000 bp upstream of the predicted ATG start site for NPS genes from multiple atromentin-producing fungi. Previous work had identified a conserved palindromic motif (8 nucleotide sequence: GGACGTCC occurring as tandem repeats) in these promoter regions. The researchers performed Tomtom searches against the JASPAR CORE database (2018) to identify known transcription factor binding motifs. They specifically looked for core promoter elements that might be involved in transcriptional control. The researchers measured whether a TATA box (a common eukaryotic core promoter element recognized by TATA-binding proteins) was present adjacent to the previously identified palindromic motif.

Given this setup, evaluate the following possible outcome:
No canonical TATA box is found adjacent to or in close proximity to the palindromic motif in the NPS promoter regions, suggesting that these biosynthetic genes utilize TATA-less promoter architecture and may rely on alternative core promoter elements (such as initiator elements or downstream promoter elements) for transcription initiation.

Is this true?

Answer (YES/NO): NO